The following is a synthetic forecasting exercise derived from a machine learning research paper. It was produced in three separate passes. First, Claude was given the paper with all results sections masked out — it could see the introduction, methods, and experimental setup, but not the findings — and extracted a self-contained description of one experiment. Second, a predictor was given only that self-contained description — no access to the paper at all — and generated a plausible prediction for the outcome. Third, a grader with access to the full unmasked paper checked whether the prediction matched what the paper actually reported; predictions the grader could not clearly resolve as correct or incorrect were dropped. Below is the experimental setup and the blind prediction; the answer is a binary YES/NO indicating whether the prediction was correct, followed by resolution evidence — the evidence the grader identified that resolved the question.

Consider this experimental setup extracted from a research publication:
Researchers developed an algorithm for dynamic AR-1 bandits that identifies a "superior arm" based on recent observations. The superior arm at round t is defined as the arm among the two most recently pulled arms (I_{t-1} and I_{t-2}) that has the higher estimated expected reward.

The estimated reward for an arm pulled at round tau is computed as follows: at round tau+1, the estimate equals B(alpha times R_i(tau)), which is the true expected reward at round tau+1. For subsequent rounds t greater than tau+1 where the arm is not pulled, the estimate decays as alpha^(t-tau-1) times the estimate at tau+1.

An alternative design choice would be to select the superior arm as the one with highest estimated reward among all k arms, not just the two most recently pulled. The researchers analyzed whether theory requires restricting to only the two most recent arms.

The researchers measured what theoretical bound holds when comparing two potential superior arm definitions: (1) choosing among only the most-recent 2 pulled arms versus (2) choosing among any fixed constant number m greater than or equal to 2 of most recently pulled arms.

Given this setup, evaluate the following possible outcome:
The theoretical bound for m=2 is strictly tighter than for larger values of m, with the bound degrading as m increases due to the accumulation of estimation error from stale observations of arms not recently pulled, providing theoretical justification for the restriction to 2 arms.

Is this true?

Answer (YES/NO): NO